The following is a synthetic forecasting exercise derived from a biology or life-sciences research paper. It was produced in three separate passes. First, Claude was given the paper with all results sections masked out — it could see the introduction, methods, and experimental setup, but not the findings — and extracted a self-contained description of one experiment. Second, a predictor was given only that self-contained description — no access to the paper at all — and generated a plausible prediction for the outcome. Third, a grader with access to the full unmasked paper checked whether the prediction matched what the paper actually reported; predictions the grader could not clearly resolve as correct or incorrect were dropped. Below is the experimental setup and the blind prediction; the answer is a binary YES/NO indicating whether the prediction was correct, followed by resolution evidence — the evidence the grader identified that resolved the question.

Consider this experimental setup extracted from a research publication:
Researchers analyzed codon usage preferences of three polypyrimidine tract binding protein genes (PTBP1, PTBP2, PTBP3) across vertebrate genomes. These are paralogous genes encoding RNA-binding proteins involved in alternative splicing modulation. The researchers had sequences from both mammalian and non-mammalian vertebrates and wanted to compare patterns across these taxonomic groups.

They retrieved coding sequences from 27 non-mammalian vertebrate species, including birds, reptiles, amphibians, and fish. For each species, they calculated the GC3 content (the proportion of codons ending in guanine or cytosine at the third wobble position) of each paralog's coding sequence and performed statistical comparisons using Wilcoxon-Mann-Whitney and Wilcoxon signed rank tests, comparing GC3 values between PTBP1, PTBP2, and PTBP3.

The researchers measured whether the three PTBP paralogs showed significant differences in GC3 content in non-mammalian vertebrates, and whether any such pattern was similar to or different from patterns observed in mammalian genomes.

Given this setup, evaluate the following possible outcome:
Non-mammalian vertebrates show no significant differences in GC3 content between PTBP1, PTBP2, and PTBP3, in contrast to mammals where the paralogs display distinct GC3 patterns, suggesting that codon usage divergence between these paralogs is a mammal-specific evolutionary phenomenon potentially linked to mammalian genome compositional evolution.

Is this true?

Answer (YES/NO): NO